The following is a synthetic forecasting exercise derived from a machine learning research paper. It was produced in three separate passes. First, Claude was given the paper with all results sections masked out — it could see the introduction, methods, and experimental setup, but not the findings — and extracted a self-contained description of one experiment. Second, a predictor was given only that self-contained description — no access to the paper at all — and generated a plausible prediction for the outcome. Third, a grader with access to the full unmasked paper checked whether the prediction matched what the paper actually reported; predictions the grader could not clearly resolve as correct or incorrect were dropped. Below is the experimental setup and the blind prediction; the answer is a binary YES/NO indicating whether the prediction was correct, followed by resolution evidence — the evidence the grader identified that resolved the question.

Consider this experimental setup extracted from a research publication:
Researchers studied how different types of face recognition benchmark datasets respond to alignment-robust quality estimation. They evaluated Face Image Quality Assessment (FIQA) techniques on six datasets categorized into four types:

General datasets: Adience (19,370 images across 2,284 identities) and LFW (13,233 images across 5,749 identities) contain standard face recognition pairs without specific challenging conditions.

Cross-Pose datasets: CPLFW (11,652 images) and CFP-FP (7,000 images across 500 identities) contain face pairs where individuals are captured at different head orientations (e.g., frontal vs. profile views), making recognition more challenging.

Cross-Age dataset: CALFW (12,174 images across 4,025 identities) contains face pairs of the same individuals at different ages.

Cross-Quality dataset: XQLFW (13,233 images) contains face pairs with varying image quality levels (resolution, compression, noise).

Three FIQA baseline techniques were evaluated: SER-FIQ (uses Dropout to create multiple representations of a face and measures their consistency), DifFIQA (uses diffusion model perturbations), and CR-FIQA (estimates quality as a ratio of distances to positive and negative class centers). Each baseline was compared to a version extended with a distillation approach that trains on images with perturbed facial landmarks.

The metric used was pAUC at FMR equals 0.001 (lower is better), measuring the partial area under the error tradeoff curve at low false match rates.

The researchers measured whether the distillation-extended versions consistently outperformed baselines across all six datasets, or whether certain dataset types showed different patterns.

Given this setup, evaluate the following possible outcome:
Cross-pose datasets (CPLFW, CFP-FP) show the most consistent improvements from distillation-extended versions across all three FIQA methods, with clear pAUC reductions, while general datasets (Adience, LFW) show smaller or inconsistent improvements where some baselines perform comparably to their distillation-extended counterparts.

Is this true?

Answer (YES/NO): NO